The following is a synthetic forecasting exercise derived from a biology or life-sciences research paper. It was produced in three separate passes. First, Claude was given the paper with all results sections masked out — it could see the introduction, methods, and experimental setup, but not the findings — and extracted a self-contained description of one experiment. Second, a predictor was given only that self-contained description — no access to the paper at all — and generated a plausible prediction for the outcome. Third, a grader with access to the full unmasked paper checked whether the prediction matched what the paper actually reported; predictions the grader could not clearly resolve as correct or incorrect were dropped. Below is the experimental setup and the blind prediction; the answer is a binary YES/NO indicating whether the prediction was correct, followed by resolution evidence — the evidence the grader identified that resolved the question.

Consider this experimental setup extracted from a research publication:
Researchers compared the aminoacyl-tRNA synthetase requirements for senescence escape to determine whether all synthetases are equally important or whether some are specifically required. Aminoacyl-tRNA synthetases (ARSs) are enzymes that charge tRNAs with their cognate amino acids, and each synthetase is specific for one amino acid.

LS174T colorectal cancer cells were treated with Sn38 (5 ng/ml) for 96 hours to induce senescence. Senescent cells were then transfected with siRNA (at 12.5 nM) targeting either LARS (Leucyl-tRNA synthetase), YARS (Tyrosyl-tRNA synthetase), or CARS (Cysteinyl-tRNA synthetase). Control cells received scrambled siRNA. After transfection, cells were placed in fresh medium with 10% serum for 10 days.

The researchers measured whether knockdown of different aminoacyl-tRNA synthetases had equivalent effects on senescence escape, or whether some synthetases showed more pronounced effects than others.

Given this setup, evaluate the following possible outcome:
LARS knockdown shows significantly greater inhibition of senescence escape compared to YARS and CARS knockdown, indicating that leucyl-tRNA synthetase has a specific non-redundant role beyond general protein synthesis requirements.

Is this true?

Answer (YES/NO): NO